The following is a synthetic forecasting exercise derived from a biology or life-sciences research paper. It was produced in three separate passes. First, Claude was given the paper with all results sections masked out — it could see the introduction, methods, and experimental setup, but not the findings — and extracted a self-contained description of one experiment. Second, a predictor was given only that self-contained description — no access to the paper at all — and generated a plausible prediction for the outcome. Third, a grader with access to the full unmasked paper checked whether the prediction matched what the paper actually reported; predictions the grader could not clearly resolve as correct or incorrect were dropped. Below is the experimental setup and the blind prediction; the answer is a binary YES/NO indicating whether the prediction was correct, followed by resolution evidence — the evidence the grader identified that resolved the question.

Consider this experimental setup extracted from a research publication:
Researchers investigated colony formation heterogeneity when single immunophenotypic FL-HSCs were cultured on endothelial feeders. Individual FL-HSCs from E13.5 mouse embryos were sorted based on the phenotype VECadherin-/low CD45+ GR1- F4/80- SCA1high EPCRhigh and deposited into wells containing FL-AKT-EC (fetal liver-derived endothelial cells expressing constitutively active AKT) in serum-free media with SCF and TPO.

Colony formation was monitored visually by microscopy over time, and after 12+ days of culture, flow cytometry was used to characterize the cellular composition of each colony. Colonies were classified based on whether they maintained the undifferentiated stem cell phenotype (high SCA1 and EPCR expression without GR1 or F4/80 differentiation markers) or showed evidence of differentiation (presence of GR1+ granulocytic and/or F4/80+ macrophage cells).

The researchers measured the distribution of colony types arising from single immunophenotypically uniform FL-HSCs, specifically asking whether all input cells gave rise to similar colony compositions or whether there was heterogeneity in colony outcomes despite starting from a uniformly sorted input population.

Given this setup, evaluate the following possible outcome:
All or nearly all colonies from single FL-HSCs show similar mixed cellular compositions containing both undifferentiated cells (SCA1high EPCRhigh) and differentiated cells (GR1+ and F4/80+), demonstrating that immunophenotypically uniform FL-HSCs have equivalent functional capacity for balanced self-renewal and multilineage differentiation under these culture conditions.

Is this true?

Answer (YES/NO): NO